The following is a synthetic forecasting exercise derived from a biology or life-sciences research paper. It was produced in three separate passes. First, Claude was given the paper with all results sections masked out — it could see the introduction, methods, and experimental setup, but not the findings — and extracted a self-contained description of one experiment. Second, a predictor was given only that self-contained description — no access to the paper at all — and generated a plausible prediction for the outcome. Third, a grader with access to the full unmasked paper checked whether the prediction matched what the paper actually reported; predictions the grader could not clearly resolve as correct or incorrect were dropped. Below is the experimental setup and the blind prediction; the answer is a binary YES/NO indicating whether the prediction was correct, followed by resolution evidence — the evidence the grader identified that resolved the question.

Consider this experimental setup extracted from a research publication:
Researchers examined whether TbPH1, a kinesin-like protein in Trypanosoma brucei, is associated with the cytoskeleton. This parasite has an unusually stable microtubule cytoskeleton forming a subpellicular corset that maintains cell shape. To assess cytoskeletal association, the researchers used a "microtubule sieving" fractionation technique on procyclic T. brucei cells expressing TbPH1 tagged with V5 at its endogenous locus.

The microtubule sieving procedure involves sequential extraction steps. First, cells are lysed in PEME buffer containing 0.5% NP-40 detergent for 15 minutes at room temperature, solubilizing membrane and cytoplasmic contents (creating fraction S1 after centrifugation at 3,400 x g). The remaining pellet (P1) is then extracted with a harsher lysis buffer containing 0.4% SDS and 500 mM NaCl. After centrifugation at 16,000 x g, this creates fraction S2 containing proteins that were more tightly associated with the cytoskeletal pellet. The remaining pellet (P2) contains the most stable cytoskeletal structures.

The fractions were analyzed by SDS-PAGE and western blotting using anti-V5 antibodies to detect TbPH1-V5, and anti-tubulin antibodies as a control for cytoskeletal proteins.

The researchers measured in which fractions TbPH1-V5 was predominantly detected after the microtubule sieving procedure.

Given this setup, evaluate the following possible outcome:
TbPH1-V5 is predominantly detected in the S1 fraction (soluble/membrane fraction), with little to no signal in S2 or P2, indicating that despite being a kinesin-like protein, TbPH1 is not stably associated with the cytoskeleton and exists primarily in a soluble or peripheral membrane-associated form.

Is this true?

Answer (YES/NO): NO